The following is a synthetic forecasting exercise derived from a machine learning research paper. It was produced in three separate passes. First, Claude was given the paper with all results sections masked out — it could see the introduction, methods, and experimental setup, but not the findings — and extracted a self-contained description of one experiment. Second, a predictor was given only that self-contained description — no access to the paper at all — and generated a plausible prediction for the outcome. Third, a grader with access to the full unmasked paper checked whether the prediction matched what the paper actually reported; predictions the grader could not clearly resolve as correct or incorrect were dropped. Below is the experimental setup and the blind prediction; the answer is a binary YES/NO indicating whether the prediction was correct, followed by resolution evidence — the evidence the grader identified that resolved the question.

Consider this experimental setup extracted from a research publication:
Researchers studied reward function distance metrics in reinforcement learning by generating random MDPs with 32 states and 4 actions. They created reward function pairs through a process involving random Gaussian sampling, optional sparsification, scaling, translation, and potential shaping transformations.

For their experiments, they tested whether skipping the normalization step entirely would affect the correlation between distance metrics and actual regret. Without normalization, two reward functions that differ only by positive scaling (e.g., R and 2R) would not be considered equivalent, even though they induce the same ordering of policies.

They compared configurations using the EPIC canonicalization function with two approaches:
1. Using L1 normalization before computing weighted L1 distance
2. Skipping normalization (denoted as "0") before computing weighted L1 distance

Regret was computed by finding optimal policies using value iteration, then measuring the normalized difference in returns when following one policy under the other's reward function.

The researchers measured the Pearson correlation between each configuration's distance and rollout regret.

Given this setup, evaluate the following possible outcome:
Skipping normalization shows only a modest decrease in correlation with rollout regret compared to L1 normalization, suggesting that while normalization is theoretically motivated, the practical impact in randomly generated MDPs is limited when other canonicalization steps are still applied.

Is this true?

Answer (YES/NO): NO